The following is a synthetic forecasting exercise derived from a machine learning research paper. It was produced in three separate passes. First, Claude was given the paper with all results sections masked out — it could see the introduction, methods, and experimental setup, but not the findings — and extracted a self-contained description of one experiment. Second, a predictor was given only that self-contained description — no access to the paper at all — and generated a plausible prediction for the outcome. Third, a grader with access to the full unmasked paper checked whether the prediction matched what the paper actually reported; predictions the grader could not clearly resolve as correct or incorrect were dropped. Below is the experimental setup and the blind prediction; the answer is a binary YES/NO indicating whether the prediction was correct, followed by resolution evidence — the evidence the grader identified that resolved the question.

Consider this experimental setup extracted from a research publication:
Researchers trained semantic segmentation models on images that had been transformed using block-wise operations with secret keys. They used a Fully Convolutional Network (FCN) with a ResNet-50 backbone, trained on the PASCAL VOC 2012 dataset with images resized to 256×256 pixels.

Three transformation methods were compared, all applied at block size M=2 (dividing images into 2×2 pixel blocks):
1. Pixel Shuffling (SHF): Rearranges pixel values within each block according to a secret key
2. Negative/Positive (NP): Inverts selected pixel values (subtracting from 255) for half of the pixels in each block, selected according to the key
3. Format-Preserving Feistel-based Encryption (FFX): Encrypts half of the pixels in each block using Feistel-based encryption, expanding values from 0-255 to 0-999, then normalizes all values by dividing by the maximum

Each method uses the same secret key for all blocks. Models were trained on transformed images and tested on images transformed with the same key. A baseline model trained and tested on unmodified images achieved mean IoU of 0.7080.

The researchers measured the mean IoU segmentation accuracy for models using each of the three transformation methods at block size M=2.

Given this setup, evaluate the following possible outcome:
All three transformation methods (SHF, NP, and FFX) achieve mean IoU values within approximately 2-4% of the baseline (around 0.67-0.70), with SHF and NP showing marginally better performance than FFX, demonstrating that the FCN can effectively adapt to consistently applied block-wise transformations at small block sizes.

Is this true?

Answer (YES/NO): NO